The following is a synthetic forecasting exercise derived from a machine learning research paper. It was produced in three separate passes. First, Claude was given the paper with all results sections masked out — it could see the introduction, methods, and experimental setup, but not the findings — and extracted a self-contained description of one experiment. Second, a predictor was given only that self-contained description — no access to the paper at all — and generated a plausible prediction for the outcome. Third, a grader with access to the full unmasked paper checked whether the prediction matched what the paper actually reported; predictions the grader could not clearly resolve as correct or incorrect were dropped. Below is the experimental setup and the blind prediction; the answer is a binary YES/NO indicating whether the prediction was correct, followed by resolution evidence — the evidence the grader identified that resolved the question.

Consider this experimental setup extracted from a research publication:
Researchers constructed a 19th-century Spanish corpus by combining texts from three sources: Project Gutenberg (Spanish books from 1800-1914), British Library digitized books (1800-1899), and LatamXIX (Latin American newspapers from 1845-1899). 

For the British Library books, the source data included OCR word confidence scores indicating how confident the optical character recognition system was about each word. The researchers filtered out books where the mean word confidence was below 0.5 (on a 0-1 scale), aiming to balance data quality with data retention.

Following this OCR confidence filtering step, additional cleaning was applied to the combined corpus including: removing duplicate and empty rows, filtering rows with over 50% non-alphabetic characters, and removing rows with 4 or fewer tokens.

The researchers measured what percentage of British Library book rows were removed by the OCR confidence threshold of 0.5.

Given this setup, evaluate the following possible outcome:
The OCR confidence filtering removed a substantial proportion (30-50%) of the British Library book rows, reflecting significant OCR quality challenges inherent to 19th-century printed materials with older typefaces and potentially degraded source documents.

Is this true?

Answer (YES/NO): NO